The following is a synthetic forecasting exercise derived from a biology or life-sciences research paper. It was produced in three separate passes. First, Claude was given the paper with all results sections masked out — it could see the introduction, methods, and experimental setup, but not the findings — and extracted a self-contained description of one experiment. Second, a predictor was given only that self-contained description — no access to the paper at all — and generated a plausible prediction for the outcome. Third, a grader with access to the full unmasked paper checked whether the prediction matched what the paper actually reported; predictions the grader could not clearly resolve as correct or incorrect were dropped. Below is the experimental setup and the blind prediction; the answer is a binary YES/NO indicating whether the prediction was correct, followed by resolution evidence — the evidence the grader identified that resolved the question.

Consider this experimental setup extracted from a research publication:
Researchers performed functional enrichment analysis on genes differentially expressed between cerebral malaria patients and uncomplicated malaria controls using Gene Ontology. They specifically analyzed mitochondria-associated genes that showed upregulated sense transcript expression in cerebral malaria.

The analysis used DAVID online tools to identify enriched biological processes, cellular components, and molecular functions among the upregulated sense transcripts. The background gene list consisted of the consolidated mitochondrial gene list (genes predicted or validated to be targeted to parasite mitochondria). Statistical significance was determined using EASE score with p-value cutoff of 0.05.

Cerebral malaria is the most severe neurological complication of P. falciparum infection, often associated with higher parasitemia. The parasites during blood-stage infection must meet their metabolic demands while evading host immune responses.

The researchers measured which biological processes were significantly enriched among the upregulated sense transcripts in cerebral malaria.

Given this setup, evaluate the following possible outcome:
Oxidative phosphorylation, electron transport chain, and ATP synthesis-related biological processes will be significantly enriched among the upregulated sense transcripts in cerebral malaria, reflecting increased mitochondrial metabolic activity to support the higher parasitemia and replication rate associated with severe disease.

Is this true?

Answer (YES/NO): YES